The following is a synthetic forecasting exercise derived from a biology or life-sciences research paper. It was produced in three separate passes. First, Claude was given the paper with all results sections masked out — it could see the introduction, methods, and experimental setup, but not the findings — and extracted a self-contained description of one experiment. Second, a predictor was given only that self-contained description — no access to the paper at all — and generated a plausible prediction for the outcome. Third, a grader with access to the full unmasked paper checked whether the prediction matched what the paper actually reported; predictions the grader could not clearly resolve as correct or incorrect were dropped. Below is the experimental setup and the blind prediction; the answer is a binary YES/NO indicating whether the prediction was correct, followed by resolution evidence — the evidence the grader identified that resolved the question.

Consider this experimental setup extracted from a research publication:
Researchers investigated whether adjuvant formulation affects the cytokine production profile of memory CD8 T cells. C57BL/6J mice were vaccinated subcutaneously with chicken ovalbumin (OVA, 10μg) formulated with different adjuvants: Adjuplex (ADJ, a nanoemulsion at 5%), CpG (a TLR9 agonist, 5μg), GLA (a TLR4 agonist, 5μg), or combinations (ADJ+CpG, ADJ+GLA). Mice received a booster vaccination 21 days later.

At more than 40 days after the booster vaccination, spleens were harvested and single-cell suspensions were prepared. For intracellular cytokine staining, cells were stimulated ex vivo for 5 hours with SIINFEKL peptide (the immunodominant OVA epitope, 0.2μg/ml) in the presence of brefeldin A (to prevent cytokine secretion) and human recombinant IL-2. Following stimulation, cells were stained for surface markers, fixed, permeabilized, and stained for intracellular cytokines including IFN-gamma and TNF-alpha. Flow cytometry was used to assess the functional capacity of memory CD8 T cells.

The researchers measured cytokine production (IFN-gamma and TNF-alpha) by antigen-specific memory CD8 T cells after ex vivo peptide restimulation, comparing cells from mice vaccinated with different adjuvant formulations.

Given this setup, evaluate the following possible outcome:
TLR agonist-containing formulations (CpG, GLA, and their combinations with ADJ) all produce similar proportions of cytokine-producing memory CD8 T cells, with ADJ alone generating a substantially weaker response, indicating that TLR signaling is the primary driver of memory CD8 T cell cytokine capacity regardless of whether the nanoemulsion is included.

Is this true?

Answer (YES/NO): NO